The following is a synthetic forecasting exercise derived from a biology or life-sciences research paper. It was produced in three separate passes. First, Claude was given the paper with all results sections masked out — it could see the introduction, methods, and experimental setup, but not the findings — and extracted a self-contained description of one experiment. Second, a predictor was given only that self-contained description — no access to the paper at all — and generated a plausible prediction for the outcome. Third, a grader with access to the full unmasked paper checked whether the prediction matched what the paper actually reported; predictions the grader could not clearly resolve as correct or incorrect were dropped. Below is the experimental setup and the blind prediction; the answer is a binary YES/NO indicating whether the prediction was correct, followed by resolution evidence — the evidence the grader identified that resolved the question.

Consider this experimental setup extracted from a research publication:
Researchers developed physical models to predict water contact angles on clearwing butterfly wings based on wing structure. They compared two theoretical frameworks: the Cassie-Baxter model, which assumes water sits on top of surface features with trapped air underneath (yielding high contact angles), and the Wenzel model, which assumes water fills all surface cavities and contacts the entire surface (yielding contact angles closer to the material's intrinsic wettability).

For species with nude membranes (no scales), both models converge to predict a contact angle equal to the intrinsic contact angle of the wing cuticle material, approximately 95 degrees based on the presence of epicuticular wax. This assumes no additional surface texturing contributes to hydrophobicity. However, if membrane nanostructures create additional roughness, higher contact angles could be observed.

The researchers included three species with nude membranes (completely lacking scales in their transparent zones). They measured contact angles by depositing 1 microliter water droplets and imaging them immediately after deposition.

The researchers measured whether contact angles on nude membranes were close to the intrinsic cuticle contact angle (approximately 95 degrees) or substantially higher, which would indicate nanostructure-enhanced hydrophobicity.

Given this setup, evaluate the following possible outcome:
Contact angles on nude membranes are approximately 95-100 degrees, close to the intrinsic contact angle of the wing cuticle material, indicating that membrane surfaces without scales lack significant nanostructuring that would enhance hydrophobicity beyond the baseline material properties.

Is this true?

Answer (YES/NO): YES